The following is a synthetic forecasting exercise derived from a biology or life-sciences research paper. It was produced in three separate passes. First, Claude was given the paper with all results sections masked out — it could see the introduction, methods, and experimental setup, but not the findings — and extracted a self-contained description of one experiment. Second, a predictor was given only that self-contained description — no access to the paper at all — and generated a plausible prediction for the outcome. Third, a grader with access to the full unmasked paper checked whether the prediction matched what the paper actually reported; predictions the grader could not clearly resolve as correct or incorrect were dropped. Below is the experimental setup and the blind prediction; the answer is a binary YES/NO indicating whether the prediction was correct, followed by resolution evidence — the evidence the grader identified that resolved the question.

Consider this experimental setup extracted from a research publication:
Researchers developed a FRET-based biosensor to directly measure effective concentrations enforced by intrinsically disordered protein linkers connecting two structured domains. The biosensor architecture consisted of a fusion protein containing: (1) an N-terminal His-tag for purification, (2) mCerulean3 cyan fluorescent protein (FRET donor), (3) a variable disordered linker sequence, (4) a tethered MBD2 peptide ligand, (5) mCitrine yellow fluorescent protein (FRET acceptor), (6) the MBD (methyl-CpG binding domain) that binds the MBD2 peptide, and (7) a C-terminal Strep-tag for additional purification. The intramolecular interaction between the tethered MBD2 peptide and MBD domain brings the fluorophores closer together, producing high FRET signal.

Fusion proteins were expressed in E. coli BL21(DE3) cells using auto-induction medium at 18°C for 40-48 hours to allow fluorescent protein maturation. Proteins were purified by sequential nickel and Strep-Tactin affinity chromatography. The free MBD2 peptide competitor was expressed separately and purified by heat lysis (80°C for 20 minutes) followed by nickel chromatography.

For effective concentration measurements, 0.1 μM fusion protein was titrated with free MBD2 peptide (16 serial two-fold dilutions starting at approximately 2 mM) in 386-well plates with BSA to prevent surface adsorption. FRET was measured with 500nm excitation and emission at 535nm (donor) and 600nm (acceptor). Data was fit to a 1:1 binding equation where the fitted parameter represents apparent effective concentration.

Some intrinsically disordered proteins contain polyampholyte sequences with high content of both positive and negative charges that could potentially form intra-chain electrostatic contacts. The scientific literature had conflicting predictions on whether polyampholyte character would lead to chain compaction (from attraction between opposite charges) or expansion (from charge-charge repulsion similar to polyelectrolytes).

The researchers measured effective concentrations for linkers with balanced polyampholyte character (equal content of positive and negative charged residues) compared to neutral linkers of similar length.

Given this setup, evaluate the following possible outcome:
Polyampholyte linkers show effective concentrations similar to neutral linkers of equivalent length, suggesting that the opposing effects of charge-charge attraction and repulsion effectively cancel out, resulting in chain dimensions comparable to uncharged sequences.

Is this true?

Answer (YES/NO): NO